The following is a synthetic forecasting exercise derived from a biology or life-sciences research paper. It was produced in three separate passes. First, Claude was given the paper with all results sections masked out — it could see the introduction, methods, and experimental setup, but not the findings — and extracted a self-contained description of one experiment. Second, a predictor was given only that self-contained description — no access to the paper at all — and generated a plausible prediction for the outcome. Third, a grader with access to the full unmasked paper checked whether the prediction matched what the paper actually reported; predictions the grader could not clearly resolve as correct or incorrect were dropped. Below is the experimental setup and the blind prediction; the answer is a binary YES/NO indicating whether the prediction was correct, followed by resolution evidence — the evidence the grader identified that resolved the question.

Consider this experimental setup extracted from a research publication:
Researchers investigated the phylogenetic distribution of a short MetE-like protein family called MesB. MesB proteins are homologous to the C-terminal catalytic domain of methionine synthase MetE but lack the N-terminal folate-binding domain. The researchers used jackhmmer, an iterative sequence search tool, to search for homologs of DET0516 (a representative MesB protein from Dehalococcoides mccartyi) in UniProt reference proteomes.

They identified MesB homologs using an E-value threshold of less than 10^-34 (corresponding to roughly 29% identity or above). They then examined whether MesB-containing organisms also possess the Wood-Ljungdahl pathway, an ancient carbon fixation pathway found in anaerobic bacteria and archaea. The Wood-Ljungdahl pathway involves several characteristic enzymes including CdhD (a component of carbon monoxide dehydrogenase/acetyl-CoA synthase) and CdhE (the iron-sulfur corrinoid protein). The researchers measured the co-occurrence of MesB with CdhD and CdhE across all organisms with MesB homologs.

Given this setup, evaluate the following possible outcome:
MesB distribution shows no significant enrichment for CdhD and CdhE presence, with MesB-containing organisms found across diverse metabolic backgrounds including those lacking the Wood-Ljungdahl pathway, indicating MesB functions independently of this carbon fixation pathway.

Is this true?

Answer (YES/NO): NO